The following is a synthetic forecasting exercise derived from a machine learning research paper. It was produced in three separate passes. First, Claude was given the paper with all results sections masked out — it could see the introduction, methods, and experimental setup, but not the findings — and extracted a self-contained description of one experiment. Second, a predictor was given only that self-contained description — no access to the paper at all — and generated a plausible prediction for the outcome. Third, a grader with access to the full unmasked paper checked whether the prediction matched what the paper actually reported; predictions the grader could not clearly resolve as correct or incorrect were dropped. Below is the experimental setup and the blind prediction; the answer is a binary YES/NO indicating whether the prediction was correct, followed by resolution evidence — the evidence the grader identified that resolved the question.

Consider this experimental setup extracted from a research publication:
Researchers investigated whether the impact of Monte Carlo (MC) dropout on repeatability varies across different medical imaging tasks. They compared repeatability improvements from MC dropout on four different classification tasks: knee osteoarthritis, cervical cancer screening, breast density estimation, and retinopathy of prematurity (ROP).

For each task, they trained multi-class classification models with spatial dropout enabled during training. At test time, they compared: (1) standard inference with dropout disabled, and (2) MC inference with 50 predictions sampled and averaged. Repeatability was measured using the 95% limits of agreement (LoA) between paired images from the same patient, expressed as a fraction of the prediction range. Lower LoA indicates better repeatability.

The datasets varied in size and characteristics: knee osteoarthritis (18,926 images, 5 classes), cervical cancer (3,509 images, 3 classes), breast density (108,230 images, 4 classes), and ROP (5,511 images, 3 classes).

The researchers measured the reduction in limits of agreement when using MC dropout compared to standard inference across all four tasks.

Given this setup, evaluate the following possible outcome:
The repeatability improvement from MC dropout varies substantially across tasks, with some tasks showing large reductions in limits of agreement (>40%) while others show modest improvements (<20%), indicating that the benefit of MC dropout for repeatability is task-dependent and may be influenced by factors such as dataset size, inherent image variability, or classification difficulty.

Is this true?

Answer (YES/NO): YES